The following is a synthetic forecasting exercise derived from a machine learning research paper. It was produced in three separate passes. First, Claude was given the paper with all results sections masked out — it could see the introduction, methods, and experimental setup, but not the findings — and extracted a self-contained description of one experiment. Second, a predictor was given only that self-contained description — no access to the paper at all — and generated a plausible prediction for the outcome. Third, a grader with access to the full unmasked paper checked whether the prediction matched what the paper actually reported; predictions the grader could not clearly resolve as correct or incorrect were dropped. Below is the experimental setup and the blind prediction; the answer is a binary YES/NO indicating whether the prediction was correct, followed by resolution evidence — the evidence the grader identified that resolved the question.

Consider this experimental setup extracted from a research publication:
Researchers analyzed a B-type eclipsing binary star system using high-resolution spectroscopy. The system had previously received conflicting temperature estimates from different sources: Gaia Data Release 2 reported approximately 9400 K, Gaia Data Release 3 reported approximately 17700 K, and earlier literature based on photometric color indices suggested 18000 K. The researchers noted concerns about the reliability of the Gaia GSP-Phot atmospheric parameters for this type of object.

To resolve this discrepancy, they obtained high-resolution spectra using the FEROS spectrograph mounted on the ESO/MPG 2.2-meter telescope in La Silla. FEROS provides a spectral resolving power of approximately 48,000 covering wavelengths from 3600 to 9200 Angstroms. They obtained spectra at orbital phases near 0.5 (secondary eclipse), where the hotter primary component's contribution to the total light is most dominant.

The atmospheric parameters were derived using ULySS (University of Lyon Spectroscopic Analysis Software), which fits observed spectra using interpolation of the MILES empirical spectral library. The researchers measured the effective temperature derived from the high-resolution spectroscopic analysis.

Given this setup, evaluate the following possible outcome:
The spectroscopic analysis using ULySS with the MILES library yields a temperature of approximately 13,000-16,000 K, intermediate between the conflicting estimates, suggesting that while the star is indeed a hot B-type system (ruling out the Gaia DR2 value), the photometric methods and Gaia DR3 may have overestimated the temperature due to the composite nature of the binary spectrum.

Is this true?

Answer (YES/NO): NO